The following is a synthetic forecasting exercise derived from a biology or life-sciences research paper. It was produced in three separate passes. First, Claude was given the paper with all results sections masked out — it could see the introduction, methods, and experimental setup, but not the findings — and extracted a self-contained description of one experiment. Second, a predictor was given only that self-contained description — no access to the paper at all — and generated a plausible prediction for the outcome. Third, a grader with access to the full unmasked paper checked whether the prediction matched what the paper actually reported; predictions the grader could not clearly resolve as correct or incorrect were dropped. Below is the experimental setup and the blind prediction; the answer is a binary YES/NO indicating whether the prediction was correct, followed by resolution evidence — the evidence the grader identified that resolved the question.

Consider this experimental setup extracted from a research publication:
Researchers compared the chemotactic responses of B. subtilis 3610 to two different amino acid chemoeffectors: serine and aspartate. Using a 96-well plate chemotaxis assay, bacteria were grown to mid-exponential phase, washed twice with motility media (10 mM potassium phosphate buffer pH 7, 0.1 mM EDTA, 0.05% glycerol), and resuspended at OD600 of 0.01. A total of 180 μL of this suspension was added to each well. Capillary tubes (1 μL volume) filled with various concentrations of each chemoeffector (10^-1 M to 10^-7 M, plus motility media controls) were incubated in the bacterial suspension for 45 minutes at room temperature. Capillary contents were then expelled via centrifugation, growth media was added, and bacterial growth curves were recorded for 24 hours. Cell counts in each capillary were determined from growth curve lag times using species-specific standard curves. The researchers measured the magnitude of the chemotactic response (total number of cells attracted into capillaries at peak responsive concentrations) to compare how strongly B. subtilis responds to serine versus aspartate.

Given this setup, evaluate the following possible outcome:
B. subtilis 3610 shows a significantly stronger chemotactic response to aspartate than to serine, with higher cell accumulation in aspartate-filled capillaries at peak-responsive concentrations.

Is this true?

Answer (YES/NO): NO